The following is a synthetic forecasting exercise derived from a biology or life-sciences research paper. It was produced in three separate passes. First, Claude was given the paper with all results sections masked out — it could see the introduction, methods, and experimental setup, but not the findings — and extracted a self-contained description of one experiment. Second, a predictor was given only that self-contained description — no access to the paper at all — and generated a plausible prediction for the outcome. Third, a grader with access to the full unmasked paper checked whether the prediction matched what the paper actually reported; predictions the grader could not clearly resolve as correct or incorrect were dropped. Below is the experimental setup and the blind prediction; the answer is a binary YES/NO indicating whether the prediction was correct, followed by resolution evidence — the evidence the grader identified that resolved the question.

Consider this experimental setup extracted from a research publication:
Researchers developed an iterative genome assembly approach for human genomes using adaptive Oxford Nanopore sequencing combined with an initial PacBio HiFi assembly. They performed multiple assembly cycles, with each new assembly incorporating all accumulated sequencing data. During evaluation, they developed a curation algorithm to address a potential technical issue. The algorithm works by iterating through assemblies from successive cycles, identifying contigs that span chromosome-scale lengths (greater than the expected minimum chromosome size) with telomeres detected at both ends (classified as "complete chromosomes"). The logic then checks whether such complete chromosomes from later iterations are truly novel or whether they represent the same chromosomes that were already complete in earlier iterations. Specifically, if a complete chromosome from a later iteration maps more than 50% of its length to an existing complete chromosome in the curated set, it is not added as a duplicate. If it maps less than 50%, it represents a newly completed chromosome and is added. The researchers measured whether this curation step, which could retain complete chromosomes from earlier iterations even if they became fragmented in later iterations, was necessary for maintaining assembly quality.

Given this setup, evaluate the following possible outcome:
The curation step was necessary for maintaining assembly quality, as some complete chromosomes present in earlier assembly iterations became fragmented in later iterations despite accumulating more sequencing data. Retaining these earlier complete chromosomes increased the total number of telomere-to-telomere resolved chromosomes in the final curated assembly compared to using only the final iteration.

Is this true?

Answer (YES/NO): YES